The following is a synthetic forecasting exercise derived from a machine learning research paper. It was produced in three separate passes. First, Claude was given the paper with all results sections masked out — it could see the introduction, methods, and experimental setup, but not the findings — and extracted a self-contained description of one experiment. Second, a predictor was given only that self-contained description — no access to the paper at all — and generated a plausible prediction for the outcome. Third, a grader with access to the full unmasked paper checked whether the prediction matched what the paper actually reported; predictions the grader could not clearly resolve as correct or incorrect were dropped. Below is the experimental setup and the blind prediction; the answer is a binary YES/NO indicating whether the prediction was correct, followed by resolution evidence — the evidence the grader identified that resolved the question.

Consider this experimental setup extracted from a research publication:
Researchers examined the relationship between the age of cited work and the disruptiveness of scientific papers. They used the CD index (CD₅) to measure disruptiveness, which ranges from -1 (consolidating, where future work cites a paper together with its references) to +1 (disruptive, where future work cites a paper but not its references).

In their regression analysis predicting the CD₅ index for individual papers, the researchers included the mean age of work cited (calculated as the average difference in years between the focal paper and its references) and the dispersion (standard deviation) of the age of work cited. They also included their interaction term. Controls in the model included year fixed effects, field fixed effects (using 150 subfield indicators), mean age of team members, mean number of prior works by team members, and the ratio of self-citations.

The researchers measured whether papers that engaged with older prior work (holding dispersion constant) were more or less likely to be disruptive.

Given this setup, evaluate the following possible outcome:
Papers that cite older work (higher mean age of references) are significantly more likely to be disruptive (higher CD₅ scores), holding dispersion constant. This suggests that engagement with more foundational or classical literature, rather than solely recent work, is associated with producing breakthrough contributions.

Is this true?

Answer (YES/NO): YES